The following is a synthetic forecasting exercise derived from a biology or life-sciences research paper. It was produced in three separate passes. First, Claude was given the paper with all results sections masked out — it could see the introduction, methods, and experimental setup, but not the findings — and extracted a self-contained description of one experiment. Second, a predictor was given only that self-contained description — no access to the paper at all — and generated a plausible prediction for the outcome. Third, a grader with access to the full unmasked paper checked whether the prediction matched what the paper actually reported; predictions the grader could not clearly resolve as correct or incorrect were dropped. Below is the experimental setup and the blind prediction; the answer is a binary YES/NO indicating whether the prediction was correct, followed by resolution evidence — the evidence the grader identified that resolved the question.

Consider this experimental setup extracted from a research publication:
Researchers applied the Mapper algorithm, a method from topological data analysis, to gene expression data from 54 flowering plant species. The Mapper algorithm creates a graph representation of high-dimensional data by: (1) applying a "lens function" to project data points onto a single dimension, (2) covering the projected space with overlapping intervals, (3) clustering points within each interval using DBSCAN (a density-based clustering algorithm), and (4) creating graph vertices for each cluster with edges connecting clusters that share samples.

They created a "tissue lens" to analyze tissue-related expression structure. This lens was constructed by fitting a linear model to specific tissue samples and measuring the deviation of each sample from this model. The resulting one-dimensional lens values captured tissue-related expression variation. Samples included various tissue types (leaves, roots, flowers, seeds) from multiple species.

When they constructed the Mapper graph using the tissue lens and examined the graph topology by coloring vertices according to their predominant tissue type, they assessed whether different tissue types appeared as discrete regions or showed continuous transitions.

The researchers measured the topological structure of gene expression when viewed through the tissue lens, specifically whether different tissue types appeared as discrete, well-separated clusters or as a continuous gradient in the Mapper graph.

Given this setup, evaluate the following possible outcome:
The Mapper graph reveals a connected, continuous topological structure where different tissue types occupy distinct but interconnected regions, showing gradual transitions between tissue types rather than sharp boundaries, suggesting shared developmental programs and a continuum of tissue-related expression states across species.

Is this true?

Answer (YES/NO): YES